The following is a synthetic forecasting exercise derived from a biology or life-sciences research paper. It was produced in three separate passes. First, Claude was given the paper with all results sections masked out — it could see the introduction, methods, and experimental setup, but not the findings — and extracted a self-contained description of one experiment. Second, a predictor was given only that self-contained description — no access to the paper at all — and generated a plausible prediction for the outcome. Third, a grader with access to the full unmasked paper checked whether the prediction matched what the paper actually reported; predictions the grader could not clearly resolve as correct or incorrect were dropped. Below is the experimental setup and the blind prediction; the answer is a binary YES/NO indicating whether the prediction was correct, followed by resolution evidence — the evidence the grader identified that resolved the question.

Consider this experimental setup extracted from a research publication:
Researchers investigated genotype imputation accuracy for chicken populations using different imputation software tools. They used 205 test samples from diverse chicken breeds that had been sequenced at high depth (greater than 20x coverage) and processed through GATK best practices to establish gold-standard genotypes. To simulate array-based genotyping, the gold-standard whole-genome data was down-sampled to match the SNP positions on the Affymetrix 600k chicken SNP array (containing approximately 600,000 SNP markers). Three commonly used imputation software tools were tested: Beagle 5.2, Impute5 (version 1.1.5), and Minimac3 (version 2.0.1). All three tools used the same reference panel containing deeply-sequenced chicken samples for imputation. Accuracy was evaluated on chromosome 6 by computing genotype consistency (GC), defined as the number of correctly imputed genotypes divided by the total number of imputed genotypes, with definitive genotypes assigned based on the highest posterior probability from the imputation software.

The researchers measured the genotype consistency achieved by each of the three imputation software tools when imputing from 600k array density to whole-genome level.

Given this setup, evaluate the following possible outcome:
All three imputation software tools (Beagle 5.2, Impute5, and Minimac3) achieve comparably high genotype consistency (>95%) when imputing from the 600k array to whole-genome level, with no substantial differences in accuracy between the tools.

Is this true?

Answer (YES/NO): NO